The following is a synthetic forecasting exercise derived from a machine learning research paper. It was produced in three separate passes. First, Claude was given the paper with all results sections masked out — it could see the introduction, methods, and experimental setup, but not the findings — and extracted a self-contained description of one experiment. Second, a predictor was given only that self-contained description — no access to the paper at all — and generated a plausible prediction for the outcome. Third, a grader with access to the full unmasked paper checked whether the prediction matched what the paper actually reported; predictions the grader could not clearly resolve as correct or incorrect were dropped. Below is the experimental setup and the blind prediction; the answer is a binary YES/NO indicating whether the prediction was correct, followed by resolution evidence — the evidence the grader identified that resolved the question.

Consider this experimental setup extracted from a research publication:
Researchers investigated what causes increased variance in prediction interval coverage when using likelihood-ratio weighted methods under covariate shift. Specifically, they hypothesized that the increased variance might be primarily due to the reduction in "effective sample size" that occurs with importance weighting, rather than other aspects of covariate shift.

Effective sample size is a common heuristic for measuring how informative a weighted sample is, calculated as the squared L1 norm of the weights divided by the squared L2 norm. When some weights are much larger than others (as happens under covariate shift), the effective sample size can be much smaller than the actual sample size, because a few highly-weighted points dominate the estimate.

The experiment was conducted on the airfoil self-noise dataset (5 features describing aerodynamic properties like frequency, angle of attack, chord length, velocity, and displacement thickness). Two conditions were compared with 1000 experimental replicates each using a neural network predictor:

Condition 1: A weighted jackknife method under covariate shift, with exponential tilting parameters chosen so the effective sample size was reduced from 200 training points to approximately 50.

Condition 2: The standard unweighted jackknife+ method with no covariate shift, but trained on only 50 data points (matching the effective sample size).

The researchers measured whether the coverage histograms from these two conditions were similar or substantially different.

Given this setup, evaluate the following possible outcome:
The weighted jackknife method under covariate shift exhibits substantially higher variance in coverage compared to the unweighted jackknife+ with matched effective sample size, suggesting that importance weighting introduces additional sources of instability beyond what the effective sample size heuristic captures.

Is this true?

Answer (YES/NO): NO